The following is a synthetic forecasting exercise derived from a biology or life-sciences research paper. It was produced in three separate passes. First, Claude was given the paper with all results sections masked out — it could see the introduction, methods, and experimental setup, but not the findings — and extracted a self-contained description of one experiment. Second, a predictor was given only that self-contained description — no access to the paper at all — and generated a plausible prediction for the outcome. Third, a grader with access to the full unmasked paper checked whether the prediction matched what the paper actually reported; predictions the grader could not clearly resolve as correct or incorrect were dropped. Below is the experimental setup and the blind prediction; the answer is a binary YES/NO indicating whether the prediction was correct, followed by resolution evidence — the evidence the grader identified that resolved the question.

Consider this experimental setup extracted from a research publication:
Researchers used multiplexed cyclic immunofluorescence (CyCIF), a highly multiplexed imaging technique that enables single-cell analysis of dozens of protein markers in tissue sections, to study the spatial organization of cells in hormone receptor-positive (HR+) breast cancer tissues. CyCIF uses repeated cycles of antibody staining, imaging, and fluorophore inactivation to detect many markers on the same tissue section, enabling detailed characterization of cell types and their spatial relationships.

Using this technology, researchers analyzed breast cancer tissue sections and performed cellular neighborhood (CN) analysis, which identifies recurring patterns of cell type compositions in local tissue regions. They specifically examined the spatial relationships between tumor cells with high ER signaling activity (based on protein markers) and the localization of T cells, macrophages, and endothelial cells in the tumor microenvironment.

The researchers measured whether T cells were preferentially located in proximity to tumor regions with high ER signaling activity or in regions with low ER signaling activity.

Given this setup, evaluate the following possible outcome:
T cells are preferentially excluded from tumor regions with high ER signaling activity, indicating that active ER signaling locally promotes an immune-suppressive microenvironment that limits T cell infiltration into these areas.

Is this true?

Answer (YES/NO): YES